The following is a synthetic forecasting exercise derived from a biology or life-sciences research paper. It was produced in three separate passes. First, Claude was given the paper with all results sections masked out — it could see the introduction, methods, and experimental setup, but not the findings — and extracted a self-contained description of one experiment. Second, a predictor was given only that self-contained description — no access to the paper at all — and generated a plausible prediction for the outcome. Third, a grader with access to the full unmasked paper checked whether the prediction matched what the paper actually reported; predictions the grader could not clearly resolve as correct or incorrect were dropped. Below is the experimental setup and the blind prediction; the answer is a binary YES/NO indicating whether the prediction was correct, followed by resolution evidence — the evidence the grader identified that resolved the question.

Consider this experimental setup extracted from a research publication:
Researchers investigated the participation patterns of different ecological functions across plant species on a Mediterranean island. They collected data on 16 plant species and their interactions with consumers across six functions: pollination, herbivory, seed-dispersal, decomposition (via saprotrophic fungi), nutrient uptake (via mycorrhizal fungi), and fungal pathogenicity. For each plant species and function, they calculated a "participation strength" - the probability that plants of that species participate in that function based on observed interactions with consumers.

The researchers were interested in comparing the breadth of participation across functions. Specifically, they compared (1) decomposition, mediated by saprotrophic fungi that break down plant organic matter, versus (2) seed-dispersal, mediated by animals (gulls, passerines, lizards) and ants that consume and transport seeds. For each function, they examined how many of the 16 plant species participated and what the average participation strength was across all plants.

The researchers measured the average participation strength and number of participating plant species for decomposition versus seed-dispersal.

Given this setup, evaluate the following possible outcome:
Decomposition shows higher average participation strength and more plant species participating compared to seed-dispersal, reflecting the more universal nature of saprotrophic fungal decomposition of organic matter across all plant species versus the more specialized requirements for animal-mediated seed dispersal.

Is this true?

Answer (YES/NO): YES